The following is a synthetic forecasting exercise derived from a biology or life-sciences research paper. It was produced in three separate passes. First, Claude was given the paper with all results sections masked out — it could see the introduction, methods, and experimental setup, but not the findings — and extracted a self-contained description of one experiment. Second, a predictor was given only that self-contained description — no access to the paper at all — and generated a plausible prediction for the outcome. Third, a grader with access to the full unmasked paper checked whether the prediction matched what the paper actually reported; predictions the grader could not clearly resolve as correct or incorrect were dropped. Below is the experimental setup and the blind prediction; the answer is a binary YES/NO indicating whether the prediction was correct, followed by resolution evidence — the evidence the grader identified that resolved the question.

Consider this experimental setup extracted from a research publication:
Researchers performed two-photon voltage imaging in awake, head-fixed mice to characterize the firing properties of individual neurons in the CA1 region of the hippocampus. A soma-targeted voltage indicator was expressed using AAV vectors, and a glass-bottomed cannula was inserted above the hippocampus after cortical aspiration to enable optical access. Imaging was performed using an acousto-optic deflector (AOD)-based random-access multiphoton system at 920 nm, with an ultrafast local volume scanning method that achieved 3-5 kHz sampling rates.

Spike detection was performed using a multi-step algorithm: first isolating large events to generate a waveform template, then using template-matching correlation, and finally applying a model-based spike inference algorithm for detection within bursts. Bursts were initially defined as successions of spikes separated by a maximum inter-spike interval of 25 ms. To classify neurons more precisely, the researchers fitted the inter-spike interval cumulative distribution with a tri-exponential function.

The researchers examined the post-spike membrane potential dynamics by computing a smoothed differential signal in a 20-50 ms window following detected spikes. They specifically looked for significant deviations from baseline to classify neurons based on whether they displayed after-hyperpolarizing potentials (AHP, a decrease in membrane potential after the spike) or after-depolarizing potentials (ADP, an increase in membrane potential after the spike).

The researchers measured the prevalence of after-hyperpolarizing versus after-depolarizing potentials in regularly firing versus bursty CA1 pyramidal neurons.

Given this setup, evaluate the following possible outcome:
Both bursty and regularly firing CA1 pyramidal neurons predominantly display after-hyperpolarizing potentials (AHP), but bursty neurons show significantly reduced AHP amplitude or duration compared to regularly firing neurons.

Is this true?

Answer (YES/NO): NO